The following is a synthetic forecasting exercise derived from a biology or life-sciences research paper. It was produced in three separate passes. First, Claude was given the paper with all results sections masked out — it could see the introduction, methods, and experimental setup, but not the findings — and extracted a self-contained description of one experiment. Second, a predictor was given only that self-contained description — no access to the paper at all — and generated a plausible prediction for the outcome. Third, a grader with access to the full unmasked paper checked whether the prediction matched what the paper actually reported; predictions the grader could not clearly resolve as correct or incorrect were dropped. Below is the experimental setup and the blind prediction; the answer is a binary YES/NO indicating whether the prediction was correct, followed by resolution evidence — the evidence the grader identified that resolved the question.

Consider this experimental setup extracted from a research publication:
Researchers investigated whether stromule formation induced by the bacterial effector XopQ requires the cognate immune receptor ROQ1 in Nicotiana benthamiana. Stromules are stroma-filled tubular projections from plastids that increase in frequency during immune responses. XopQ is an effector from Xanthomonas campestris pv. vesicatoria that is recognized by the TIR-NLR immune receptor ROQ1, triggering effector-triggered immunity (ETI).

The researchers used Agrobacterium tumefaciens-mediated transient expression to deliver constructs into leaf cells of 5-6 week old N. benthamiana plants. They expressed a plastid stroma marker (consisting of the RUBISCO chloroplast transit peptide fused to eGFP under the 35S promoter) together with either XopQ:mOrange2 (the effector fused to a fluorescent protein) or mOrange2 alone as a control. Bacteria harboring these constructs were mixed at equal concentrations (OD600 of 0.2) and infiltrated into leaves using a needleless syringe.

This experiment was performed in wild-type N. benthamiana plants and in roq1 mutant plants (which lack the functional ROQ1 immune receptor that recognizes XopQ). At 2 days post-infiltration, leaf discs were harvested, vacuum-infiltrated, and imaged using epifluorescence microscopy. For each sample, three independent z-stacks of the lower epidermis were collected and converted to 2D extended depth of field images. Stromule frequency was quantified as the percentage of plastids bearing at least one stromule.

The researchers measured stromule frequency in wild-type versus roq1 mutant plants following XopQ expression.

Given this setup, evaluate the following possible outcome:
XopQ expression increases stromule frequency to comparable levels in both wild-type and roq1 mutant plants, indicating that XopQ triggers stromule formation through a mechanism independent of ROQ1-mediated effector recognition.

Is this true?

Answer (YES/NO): NO